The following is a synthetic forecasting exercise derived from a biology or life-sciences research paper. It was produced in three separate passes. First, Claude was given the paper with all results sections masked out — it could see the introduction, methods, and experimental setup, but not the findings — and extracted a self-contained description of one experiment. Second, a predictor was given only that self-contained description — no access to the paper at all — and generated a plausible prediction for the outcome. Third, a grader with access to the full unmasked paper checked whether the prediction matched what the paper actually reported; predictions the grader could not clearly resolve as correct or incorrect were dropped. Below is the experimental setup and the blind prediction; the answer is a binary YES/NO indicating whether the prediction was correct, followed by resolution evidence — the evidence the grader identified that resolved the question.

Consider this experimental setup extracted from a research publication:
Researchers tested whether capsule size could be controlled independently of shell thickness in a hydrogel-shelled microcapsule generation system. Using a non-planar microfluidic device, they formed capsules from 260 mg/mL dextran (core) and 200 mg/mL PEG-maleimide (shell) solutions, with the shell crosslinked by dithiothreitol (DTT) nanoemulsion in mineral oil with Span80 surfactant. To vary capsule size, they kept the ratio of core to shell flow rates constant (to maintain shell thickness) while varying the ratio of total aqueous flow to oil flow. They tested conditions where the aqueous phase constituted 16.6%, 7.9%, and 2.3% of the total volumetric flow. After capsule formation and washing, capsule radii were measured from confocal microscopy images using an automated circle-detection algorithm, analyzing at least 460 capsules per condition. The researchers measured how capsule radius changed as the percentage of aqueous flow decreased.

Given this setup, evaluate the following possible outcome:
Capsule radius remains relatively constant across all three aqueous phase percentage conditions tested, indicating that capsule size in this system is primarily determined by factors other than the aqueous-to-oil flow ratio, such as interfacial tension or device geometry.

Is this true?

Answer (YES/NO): NO